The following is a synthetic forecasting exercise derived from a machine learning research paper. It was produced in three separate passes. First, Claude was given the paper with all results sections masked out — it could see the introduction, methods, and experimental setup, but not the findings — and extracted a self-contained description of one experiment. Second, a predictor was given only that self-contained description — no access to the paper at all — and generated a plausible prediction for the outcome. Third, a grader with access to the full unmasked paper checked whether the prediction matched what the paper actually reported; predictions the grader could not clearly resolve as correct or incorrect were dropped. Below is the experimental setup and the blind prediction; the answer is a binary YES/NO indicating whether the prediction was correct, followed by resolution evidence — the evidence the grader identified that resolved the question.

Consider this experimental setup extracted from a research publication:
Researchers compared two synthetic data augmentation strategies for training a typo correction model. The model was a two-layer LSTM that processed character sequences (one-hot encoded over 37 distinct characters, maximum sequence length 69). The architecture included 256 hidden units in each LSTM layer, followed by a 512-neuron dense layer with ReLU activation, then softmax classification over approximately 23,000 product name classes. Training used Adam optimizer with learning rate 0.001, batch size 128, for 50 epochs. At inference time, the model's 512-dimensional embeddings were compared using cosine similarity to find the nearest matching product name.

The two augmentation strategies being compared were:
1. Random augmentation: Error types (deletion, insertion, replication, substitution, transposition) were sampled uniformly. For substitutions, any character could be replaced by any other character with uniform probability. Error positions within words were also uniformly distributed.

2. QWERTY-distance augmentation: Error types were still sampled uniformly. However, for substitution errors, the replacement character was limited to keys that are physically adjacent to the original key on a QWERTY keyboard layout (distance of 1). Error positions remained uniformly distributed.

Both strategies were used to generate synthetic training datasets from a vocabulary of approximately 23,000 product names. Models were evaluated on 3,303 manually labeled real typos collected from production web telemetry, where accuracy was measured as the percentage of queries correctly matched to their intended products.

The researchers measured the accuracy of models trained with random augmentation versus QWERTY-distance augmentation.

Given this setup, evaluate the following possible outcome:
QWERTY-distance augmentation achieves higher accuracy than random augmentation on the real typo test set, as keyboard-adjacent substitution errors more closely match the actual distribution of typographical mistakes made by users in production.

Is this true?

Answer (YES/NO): NO